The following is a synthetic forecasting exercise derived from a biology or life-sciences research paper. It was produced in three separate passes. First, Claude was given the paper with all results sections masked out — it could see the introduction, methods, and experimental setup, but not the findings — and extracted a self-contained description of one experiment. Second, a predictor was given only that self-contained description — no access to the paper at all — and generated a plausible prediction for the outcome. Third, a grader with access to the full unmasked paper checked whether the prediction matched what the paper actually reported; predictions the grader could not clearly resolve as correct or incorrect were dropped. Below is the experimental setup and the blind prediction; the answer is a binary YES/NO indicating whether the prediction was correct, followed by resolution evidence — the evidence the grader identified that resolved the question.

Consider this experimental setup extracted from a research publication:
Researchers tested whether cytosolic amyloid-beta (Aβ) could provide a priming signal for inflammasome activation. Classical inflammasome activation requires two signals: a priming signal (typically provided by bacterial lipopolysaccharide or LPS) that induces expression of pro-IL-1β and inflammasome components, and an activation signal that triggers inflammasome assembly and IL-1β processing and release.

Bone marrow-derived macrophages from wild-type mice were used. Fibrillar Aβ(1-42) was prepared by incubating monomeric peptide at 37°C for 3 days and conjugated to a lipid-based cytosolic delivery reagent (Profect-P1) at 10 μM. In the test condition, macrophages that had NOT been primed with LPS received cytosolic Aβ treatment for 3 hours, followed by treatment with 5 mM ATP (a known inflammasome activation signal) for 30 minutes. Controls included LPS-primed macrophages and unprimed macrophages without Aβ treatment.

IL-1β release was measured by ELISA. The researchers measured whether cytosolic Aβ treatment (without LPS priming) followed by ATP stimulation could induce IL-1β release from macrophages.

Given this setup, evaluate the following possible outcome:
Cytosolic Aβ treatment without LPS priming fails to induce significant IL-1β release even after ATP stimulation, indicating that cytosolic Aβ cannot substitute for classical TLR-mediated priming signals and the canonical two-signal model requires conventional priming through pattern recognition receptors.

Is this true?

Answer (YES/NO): YES